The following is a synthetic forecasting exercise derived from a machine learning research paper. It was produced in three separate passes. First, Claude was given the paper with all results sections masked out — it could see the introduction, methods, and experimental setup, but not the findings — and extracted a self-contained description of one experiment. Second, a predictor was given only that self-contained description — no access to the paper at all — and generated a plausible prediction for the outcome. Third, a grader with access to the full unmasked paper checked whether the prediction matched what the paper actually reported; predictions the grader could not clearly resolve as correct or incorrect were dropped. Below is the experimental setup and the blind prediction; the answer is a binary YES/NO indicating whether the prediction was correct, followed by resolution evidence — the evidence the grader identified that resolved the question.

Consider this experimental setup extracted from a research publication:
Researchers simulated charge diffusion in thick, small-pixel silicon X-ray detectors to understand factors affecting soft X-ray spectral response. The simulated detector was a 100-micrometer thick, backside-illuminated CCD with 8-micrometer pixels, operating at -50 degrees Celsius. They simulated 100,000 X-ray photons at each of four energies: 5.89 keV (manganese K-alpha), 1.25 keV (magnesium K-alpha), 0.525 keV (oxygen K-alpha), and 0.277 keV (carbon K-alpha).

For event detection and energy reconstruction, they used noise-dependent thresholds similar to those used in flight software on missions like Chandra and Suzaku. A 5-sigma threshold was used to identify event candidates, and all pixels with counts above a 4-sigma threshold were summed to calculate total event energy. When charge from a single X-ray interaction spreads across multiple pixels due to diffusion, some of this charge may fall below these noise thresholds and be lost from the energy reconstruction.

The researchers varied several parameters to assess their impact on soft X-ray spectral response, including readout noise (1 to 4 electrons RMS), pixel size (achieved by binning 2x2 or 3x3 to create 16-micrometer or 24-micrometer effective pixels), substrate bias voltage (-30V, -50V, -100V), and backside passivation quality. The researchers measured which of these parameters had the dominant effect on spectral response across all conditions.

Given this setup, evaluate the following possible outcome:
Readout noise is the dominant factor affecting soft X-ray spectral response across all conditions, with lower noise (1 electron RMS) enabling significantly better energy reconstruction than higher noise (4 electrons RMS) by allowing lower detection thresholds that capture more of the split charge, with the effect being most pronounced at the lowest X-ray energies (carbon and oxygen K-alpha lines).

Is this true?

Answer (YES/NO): YES